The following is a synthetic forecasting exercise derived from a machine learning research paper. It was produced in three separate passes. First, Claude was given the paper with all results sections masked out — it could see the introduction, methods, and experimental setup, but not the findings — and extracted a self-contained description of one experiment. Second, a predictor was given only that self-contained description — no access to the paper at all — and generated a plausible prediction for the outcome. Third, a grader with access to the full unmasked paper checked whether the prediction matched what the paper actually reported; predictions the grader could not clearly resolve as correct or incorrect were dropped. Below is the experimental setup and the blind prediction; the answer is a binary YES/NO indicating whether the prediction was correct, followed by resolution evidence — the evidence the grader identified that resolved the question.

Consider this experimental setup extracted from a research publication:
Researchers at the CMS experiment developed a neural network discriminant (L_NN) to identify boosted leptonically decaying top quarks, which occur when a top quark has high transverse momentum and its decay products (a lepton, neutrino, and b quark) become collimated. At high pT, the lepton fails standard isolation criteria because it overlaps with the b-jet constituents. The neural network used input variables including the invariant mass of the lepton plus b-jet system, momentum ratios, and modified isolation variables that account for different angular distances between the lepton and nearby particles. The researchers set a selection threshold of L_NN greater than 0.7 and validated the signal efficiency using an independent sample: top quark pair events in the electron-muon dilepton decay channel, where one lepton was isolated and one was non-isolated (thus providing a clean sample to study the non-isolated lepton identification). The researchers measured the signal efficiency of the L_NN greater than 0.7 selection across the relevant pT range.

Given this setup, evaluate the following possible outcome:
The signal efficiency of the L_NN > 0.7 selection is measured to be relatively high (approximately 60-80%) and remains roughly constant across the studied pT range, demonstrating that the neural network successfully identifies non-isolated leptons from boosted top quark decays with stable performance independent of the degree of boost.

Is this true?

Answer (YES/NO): NO